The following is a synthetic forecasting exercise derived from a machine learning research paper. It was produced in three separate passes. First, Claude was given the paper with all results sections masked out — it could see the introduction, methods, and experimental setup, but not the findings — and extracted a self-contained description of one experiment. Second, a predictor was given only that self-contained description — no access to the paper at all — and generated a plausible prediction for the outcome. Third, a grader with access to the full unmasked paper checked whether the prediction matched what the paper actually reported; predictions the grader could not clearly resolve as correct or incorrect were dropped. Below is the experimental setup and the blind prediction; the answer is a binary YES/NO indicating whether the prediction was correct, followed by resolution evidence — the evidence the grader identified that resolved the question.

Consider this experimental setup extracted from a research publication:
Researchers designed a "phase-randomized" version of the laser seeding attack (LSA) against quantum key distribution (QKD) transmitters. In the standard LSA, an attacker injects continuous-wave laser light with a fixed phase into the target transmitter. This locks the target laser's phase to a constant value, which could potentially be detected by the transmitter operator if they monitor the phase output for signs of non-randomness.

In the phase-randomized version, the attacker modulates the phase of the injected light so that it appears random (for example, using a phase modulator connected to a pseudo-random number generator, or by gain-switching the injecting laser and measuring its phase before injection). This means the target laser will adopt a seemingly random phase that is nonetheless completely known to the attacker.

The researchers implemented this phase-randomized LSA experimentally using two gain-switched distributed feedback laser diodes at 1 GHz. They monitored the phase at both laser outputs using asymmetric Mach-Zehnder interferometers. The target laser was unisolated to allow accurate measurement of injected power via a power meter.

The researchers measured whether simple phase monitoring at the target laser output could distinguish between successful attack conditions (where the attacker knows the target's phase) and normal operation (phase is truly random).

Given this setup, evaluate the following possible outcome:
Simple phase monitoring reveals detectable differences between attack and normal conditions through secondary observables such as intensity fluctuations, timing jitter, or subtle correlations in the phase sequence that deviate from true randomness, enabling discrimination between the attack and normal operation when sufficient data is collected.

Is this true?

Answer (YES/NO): NO